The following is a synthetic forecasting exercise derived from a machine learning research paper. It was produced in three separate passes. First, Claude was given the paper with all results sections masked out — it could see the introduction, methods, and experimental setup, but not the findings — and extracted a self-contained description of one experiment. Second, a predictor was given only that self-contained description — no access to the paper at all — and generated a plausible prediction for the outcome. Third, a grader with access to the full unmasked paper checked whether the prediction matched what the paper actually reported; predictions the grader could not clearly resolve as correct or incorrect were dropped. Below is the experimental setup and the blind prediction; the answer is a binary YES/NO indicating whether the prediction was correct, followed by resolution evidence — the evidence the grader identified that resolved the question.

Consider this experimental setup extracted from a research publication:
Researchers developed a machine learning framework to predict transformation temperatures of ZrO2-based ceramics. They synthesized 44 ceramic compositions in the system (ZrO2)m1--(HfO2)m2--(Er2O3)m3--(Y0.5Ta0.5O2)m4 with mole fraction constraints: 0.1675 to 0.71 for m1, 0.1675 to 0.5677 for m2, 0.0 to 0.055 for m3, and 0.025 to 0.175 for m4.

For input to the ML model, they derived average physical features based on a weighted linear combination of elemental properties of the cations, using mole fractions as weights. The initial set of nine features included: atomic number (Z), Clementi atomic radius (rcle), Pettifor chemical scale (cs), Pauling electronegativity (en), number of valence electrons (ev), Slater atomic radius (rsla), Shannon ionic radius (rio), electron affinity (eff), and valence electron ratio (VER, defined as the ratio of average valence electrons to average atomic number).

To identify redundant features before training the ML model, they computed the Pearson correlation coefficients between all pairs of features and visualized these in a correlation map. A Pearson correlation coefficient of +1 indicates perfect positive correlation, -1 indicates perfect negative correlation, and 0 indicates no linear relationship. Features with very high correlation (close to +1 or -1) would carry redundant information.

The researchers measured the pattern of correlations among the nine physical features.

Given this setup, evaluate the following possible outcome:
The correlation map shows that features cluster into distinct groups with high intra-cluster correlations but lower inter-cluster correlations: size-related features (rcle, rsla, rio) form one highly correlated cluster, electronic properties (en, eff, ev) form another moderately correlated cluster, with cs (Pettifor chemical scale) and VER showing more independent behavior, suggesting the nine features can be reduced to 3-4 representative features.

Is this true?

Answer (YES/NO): NO